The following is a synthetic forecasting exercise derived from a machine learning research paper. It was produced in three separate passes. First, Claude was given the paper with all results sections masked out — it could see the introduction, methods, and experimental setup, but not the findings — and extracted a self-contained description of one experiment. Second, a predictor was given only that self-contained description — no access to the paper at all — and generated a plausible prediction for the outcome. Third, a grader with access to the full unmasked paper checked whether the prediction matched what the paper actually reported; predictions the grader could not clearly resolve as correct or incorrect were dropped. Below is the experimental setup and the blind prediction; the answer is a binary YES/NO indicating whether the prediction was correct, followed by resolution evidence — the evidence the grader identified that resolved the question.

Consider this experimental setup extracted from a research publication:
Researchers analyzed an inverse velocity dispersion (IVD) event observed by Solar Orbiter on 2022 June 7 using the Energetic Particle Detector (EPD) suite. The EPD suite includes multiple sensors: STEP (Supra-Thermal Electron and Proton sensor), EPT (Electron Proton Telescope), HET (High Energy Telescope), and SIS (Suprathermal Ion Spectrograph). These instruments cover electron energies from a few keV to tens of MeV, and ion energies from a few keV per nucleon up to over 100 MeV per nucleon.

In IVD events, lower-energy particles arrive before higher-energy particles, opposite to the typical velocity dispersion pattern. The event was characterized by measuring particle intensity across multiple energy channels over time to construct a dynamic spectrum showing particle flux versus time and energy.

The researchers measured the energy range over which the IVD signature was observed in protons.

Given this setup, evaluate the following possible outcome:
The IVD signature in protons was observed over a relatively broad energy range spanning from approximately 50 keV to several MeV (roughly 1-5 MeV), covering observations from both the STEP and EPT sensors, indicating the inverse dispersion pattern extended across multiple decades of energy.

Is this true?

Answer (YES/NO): NO